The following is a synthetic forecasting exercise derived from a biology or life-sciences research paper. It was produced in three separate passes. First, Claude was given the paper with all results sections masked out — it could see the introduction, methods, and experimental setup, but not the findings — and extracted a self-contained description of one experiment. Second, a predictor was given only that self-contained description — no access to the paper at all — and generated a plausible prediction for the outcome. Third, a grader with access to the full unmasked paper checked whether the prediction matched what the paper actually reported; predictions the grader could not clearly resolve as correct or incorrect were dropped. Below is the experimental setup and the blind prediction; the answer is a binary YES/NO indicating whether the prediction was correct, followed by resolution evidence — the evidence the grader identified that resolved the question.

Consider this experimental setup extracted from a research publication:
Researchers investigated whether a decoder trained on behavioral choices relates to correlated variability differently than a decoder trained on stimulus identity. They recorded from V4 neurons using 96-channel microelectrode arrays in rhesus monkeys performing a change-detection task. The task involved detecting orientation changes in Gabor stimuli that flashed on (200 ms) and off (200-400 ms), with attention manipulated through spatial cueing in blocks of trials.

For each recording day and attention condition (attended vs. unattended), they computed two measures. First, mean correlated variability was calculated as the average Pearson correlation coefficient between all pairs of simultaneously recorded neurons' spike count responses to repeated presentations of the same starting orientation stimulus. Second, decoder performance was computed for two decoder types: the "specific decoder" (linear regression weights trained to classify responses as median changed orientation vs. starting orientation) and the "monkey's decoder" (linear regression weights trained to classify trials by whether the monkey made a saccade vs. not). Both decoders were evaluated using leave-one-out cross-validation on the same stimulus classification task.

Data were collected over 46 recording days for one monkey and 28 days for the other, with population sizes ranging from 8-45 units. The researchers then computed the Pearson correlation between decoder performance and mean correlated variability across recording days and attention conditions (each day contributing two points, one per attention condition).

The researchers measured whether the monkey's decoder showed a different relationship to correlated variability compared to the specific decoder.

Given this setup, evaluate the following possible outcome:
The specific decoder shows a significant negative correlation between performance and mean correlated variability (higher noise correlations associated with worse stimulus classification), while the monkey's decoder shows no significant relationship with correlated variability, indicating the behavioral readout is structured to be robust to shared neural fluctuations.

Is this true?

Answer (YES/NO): NO